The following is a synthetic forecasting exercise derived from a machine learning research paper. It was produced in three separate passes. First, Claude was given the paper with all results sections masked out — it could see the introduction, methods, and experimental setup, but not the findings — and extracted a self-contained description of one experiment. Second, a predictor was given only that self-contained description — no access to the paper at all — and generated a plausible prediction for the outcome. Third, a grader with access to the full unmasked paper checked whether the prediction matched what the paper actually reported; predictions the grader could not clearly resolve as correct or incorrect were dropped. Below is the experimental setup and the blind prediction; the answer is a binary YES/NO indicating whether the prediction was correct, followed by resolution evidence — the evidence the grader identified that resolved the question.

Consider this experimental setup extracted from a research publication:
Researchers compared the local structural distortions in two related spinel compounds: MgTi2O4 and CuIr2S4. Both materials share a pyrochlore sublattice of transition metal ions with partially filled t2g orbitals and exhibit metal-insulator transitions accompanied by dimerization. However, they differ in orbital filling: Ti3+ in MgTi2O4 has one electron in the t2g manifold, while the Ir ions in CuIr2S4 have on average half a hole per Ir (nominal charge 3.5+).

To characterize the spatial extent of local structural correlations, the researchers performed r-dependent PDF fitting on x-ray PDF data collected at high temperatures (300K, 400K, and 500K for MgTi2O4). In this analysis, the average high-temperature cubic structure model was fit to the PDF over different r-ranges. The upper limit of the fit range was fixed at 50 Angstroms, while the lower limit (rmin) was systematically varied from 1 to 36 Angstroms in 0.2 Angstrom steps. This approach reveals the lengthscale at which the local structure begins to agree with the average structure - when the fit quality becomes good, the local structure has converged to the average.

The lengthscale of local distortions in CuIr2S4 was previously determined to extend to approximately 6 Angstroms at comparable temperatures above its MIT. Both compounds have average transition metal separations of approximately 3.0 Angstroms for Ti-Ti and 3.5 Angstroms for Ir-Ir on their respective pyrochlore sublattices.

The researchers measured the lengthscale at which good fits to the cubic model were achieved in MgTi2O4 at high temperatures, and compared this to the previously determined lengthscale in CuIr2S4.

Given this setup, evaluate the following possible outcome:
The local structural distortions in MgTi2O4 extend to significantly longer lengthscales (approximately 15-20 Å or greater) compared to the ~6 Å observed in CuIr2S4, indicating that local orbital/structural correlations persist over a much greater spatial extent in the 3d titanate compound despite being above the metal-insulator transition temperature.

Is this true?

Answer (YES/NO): NO